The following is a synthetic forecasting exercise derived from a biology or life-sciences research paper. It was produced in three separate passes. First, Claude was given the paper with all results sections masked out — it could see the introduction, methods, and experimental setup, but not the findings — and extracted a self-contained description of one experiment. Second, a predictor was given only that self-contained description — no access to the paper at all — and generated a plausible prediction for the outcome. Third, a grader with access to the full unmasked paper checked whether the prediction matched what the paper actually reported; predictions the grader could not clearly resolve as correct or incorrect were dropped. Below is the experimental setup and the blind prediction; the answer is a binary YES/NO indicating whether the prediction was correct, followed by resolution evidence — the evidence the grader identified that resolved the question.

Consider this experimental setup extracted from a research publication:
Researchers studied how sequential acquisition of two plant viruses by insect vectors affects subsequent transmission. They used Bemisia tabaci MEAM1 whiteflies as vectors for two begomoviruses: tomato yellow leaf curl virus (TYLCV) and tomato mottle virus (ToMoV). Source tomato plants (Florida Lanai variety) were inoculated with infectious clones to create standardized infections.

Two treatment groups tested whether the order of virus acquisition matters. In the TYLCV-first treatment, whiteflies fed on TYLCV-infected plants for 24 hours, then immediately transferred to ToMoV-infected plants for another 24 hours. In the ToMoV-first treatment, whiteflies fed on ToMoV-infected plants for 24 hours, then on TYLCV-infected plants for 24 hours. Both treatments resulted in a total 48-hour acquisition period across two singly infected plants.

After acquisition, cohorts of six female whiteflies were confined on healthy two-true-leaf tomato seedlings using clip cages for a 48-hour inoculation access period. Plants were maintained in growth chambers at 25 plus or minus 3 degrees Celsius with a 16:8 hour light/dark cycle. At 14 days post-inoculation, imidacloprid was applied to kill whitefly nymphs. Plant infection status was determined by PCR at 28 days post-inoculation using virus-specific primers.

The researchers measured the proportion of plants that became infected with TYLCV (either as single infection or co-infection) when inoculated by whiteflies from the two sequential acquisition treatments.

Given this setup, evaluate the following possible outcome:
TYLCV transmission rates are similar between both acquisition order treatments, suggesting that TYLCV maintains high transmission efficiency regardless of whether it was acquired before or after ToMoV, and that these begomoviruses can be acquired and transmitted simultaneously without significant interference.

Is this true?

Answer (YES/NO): NO